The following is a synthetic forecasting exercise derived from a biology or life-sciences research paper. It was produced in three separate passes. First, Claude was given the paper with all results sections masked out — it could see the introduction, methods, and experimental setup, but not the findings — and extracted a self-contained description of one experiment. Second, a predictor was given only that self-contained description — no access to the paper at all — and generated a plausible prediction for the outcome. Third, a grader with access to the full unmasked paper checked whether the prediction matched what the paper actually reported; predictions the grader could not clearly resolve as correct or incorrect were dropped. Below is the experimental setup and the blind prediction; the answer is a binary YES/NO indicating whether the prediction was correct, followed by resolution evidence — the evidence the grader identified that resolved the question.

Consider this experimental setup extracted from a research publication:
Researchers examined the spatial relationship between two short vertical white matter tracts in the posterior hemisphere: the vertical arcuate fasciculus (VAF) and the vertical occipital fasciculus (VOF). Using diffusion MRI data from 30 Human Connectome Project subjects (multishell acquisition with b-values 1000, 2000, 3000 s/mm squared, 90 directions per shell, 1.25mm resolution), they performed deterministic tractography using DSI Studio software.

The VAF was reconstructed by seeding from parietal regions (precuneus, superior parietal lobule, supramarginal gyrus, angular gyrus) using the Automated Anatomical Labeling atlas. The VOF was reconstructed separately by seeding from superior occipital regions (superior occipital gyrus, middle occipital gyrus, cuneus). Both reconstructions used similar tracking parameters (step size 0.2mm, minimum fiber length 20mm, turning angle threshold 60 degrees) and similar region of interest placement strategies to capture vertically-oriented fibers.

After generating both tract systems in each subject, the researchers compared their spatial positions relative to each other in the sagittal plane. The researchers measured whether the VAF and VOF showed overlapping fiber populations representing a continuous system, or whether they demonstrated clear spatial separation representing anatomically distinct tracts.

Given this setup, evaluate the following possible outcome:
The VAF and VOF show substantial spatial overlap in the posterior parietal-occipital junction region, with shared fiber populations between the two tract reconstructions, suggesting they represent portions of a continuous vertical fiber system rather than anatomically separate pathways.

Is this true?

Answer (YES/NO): NO